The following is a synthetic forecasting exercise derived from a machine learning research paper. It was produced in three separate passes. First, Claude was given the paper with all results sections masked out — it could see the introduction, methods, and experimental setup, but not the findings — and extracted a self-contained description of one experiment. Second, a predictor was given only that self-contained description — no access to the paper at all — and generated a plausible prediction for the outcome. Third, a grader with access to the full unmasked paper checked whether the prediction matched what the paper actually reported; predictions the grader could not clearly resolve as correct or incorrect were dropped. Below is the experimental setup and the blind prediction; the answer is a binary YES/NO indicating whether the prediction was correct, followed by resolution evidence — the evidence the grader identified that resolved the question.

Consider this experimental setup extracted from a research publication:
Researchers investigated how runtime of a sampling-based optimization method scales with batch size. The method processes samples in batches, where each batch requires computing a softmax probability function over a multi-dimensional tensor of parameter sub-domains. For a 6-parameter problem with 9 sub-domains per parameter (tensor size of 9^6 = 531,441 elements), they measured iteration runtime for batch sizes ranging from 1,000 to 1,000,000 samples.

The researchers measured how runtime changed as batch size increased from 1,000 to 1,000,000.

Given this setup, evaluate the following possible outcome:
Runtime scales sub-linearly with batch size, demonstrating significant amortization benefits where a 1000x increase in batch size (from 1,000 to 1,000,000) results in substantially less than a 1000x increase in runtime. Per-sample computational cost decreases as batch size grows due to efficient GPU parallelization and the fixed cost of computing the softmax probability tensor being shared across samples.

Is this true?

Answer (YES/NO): NO